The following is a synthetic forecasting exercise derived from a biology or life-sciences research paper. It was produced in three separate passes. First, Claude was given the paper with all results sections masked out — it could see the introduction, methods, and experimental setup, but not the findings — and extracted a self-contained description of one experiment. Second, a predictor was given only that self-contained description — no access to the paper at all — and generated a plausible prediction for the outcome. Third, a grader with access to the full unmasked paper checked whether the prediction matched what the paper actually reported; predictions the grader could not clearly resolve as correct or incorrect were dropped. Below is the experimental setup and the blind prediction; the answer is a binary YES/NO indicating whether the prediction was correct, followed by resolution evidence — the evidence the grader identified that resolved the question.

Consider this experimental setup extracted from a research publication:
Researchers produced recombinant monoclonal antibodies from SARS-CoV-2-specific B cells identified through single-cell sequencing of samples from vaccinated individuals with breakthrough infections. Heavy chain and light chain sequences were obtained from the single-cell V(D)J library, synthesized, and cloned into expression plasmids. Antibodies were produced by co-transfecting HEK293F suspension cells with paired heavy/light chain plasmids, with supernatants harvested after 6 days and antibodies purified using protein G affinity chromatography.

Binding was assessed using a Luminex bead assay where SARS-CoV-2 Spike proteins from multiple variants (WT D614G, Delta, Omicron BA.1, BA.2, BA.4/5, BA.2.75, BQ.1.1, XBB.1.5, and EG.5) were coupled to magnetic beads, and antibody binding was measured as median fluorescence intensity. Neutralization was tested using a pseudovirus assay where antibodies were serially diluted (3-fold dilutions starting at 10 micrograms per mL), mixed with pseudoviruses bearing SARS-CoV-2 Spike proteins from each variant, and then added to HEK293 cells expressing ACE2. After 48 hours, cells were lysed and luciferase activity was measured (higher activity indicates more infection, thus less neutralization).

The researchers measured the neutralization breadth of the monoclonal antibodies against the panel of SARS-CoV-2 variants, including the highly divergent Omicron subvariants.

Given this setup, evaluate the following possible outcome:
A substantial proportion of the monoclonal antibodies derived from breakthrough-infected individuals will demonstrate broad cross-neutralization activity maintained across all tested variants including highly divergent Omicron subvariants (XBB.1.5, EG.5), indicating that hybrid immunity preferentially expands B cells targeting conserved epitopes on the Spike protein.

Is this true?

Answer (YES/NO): NO